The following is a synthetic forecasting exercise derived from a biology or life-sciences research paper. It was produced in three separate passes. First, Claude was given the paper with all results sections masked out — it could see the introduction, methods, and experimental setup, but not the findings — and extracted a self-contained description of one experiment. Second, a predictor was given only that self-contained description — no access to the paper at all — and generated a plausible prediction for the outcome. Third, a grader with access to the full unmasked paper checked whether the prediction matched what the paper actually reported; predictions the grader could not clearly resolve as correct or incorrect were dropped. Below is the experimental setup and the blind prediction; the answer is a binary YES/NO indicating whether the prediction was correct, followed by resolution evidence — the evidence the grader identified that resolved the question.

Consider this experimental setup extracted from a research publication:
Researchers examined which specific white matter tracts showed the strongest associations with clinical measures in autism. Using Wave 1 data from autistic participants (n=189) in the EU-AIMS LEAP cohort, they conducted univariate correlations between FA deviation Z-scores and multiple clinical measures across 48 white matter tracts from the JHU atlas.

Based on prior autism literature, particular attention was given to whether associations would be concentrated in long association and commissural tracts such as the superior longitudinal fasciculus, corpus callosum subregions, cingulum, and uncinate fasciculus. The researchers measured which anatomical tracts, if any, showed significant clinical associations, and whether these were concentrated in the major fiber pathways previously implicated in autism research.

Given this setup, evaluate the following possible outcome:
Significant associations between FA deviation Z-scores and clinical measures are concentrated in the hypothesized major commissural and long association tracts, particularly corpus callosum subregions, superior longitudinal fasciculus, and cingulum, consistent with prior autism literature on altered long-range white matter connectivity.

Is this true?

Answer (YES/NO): YES